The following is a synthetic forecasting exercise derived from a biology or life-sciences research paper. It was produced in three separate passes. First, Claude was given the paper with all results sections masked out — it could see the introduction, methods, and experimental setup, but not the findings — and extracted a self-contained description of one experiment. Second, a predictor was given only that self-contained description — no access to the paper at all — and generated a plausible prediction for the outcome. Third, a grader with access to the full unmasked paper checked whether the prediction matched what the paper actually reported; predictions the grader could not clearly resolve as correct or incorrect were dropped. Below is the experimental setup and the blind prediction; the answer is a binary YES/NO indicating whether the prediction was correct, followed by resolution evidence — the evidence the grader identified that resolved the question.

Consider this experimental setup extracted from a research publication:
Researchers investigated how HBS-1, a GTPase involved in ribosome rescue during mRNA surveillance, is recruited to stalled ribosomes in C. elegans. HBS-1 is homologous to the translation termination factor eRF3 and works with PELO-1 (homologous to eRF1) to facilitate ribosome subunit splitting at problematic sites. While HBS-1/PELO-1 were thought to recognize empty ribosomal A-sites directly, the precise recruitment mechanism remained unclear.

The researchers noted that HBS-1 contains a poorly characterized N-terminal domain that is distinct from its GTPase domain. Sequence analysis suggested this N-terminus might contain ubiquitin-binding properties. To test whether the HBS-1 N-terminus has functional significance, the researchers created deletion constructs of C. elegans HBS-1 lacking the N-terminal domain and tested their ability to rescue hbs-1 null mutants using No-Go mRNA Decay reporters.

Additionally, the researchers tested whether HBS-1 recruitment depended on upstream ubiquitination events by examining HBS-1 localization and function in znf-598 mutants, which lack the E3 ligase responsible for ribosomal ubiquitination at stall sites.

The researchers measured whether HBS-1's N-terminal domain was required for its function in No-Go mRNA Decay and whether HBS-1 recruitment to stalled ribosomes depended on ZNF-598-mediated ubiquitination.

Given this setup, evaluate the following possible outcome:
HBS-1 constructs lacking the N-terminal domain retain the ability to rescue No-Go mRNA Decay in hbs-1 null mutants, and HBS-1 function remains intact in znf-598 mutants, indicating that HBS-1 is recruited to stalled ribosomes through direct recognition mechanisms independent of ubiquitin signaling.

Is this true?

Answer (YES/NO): NO